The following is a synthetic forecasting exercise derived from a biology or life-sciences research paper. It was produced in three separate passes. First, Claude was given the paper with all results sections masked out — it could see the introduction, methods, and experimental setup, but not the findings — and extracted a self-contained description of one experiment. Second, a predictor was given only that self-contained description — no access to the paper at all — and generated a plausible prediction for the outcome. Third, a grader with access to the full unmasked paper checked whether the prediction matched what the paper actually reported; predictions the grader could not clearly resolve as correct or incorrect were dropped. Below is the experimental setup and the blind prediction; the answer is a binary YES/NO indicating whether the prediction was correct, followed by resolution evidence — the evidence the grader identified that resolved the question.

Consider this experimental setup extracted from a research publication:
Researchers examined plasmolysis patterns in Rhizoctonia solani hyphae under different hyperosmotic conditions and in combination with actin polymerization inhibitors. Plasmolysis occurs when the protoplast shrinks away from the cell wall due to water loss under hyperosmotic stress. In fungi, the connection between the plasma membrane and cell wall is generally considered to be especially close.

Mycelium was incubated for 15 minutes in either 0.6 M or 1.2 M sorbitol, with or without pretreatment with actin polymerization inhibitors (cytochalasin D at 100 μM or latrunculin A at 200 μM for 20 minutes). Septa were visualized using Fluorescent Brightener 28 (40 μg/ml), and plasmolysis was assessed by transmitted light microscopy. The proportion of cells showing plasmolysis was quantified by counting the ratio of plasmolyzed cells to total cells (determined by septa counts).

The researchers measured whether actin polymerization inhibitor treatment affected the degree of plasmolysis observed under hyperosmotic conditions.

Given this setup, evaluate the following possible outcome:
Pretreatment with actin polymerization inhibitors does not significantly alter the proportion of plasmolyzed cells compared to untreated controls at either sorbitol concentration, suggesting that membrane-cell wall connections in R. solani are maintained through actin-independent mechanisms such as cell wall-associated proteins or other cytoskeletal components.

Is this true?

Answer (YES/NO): YES